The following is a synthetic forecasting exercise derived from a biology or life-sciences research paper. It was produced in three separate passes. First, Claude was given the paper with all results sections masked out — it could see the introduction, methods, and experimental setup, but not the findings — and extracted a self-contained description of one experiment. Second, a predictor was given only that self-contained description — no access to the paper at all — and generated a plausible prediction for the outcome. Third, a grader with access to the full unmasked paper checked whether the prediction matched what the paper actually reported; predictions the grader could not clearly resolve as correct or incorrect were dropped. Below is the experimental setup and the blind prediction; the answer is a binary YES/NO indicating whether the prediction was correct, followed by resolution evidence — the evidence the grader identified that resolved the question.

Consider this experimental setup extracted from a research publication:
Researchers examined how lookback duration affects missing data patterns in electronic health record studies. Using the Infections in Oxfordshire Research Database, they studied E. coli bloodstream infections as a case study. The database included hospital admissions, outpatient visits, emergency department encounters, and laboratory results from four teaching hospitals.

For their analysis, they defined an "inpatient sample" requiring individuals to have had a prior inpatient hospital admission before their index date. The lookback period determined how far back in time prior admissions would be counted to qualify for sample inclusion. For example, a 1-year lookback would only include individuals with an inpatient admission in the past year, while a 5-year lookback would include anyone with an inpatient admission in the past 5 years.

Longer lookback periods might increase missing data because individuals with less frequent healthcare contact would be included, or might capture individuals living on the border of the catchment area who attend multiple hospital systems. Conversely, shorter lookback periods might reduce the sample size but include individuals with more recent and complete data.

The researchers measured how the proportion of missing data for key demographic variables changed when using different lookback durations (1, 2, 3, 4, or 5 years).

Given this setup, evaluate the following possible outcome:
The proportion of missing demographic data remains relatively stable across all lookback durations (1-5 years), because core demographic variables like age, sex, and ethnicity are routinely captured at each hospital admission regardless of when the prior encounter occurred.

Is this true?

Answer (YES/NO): YES